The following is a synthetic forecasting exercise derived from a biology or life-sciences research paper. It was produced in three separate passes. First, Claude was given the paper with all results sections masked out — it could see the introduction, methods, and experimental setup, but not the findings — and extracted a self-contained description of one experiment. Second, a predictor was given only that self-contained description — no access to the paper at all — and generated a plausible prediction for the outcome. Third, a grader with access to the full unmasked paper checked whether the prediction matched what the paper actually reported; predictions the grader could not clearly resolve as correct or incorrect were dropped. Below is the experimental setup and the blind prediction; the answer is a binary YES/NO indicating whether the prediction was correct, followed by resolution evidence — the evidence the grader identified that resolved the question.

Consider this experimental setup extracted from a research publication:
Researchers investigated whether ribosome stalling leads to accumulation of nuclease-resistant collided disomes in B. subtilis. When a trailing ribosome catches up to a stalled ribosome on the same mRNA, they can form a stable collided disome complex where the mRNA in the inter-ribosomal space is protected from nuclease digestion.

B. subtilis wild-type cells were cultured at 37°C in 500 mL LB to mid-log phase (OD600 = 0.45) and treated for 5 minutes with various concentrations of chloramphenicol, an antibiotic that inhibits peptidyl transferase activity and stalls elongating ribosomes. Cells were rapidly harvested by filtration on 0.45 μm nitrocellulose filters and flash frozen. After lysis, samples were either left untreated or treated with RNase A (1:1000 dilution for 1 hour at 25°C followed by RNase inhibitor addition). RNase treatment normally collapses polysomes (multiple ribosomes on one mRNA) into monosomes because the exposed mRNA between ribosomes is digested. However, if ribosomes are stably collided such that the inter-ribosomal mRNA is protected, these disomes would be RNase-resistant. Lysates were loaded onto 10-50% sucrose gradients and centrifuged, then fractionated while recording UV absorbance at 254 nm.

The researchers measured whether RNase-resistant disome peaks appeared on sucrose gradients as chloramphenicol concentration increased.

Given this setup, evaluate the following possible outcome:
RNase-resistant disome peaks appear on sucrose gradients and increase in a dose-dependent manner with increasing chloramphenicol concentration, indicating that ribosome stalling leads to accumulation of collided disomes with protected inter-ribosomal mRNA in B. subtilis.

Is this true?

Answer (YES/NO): NO